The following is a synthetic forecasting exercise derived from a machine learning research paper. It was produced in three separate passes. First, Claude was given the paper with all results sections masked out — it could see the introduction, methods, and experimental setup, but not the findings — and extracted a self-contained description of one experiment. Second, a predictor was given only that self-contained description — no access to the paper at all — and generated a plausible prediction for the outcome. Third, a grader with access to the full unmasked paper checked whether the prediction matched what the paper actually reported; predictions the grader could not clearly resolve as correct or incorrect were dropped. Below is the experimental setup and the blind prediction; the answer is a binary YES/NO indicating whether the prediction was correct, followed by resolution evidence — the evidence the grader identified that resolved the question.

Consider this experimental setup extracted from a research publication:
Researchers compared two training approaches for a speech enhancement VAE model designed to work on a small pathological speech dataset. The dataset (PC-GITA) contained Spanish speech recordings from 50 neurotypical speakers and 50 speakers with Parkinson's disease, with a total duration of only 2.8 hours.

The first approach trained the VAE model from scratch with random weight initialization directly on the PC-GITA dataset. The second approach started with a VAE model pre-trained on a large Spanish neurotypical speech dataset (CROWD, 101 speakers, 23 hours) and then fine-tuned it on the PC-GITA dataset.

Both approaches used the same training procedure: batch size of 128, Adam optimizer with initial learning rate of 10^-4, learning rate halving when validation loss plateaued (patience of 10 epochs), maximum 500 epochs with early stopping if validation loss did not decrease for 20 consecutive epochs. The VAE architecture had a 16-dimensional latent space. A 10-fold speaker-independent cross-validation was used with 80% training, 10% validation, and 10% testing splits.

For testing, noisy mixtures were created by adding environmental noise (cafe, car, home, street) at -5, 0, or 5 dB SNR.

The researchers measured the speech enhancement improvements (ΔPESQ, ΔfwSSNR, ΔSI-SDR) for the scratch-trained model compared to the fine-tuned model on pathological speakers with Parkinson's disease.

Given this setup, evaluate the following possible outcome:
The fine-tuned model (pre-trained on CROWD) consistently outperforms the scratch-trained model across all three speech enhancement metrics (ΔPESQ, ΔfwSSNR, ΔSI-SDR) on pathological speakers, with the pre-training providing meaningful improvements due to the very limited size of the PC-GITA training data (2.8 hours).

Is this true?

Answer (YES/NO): YES